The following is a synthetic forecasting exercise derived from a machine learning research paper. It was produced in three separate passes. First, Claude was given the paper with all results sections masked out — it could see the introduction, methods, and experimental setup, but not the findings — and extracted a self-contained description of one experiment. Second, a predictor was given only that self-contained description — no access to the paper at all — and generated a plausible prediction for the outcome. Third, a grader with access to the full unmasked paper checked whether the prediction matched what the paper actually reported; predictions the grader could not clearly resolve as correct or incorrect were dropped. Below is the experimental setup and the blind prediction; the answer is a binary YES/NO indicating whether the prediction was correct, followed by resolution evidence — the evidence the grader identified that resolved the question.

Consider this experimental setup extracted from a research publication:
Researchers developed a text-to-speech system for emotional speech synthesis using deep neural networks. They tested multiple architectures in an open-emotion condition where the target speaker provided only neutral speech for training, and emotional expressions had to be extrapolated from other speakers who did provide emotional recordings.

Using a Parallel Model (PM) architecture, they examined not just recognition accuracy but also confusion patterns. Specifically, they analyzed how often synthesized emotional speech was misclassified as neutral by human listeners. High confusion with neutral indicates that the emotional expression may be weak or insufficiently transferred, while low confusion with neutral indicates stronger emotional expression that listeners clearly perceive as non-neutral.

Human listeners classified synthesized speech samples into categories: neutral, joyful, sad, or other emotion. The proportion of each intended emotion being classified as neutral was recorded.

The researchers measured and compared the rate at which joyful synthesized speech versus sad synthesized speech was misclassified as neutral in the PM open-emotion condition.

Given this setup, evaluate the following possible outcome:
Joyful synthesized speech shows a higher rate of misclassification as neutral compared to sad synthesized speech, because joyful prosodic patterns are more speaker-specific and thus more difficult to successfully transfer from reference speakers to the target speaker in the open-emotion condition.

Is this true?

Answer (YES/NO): NO